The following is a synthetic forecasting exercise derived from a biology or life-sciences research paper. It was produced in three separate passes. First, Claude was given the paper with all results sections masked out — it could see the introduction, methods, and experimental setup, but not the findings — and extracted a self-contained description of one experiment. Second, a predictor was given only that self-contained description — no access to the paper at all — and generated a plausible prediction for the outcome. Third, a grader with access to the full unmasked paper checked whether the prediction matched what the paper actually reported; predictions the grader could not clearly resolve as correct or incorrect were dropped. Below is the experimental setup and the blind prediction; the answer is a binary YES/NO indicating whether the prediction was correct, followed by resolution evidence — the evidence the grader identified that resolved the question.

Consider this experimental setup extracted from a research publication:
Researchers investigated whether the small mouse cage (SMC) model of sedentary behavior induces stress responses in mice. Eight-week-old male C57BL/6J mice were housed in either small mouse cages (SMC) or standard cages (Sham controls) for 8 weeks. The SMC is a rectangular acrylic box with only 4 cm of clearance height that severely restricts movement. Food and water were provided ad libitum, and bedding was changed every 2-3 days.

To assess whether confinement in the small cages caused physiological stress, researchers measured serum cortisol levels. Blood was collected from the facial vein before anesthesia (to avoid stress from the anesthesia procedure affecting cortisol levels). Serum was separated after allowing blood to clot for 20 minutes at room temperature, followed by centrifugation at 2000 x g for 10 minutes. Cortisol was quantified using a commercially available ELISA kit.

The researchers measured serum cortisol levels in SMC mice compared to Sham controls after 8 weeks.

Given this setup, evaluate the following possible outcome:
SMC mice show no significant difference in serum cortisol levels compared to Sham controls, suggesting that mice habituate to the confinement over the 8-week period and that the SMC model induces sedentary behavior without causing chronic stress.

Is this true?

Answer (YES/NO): YES